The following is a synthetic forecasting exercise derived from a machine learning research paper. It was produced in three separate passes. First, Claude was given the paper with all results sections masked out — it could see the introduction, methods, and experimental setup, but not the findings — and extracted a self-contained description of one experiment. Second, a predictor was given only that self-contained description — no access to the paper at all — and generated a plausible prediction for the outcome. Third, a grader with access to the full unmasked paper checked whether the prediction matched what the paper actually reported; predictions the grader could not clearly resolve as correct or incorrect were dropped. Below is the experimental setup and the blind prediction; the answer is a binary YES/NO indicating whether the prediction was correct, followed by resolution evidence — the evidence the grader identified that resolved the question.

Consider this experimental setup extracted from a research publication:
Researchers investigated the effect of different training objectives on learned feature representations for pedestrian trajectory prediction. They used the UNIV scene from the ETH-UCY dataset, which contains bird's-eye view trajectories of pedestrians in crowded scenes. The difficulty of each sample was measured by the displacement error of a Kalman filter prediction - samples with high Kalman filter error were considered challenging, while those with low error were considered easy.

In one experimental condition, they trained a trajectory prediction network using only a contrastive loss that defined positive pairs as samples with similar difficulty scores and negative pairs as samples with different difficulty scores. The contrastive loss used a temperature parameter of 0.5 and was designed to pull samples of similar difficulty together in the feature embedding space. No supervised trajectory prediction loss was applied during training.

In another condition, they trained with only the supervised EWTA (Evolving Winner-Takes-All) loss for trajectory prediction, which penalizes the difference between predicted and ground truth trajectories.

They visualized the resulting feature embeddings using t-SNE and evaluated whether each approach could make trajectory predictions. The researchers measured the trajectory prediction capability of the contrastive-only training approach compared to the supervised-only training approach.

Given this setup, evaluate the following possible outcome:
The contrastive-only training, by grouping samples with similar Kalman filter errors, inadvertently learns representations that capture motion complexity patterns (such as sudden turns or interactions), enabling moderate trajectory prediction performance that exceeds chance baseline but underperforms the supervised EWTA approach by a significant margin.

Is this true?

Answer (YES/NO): NO